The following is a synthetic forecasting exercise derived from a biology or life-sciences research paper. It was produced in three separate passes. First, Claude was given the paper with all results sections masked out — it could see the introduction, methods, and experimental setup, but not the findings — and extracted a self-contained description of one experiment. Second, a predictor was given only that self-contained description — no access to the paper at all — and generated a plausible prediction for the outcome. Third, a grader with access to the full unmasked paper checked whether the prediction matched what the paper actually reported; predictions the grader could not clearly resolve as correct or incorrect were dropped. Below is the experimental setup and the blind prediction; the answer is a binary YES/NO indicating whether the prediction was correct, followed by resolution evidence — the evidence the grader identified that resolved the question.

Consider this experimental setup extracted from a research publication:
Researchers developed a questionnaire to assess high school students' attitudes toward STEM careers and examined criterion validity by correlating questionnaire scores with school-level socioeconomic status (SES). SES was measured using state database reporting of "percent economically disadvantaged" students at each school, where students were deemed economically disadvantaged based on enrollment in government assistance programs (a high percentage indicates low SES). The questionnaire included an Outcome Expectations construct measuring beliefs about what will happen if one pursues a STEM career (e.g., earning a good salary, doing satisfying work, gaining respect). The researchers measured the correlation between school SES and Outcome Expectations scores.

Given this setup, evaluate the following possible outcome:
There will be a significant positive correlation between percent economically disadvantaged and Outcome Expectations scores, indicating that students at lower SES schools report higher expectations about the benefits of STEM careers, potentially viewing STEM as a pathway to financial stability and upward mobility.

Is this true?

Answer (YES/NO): NO